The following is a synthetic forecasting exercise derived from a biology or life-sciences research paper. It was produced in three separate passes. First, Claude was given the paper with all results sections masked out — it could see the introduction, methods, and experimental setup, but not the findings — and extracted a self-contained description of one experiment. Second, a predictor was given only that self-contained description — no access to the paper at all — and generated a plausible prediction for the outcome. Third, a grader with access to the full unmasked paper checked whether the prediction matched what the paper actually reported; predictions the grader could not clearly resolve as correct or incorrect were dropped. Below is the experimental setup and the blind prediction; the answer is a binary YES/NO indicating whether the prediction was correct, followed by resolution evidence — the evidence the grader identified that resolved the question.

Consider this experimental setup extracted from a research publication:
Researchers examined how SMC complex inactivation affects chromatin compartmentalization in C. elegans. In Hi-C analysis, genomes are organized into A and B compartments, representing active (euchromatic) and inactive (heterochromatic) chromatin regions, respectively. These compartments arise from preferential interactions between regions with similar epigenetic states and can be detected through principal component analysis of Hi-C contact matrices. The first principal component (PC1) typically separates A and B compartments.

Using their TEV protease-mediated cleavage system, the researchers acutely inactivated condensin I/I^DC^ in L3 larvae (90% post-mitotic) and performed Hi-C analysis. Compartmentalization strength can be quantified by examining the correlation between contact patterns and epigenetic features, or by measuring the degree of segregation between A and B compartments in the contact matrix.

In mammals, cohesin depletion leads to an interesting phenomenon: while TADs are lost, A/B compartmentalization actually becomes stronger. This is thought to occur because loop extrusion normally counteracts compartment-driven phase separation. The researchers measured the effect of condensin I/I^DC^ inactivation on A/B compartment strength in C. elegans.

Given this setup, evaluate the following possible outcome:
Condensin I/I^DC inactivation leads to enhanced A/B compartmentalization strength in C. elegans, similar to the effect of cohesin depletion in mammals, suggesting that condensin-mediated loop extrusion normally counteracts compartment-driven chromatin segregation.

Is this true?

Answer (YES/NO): YES